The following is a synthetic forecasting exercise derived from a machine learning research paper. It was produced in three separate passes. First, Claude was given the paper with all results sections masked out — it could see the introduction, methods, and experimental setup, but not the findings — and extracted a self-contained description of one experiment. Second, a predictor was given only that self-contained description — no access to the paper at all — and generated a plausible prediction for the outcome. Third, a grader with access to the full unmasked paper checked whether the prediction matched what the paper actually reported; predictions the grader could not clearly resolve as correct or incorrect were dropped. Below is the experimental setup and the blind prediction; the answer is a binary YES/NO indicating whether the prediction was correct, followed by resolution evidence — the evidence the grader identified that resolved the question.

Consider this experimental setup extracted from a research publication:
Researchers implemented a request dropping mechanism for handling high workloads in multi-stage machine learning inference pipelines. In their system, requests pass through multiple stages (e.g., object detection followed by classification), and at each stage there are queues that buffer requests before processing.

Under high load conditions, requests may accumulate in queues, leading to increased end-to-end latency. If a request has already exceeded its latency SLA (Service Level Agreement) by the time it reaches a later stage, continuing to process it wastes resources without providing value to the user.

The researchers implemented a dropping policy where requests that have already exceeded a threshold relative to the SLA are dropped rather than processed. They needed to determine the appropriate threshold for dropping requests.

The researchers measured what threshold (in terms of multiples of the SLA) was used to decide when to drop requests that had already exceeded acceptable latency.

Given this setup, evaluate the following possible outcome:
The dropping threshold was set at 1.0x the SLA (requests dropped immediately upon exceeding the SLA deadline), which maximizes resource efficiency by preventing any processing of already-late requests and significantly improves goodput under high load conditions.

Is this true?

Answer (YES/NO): NO